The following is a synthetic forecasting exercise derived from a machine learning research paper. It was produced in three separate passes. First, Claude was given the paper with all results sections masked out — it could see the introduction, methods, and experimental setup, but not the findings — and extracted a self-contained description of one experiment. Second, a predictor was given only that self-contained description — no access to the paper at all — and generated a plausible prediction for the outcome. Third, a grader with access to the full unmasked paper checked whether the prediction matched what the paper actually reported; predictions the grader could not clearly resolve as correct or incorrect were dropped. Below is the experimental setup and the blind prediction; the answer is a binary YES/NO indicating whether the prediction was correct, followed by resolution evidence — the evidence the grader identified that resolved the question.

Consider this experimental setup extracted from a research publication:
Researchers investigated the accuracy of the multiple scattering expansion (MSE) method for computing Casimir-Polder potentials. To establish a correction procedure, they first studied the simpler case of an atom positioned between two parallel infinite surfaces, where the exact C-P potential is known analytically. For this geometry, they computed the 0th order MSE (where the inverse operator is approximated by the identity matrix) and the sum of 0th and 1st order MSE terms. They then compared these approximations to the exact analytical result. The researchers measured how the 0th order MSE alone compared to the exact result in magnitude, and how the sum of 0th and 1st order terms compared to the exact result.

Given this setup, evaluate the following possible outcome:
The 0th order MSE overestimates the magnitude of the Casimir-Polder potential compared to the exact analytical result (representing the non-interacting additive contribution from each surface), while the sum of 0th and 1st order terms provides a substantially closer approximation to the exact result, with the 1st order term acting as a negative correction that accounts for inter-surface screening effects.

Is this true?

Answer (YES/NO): NO